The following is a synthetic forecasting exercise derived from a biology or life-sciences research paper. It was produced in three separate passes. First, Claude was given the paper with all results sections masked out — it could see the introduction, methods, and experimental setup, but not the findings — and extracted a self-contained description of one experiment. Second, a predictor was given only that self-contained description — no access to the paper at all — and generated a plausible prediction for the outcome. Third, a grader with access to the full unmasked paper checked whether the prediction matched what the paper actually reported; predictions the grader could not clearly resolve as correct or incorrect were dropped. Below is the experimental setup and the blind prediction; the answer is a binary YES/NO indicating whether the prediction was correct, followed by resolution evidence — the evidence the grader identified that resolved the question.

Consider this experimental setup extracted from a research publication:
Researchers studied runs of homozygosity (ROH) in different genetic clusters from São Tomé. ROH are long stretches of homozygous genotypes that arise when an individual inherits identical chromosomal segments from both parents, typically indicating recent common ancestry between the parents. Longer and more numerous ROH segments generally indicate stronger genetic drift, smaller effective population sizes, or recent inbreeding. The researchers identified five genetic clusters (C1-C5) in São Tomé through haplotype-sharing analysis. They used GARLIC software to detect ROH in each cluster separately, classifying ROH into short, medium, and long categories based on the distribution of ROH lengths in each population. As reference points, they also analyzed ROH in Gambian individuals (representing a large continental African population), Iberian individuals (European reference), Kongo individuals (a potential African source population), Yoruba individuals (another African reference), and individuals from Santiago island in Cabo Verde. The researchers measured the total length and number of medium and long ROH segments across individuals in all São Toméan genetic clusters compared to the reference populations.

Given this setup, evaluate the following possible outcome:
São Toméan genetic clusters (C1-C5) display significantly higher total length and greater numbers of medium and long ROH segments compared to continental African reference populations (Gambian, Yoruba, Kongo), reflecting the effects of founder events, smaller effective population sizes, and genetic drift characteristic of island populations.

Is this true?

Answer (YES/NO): NO